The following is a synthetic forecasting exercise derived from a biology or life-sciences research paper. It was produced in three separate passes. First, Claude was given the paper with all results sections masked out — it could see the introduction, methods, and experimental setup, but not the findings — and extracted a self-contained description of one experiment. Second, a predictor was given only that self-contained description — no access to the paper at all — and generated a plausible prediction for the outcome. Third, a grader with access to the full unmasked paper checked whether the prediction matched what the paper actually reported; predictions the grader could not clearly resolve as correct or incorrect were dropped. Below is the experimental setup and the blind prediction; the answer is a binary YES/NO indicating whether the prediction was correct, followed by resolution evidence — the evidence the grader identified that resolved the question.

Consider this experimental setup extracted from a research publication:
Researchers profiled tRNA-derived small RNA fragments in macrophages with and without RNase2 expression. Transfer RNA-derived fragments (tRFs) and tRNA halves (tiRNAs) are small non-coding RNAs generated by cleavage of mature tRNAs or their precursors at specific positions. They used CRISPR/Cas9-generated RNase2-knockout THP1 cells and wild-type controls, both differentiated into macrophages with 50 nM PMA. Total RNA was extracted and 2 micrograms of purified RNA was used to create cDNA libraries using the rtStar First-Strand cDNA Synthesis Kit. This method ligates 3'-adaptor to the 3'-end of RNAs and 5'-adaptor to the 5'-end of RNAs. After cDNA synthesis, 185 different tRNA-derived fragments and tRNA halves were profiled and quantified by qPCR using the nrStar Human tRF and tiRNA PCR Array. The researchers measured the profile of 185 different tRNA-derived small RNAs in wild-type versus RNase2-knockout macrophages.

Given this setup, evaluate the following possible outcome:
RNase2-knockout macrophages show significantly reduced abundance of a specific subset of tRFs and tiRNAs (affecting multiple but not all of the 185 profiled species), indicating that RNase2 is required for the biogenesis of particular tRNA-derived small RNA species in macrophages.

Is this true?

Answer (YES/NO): YES